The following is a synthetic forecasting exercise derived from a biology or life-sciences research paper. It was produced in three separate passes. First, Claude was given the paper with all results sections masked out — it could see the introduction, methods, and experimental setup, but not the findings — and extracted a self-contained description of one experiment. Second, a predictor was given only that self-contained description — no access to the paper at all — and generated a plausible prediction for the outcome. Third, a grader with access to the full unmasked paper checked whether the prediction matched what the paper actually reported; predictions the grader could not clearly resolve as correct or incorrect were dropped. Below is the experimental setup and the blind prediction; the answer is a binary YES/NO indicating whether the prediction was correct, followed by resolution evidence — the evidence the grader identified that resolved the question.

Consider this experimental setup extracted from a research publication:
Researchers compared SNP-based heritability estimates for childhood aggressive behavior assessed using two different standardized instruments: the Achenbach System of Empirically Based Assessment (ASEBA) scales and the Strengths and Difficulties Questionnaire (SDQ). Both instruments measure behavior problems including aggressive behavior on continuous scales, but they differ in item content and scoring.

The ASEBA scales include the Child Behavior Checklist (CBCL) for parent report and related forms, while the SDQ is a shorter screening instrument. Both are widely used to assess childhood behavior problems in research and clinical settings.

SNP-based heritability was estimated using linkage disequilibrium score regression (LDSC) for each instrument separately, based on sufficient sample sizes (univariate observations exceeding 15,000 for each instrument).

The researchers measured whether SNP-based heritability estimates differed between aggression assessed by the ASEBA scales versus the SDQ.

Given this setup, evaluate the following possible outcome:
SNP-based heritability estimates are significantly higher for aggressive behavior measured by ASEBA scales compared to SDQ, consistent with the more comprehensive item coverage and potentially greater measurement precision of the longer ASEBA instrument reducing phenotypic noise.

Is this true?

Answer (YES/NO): NO